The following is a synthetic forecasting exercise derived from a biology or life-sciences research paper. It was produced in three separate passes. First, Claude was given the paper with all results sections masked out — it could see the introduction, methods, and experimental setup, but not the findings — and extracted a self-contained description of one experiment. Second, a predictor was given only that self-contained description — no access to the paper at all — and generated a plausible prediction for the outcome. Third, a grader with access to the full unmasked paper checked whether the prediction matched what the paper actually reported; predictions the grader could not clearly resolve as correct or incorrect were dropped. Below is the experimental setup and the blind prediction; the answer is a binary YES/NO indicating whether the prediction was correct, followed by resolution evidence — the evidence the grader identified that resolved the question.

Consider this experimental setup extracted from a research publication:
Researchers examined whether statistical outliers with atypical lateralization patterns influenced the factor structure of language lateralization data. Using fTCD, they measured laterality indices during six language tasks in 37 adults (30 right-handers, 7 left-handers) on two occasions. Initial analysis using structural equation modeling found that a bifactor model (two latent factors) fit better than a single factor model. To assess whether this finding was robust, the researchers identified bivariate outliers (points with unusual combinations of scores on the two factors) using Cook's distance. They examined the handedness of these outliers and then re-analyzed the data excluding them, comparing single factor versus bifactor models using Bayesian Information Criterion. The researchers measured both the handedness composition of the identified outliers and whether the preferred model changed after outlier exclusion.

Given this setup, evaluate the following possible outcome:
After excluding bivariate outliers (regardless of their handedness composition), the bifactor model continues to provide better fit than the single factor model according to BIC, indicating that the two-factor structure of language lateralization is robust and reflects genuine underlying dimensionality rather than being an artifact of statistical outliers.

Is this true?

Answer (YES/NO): NO